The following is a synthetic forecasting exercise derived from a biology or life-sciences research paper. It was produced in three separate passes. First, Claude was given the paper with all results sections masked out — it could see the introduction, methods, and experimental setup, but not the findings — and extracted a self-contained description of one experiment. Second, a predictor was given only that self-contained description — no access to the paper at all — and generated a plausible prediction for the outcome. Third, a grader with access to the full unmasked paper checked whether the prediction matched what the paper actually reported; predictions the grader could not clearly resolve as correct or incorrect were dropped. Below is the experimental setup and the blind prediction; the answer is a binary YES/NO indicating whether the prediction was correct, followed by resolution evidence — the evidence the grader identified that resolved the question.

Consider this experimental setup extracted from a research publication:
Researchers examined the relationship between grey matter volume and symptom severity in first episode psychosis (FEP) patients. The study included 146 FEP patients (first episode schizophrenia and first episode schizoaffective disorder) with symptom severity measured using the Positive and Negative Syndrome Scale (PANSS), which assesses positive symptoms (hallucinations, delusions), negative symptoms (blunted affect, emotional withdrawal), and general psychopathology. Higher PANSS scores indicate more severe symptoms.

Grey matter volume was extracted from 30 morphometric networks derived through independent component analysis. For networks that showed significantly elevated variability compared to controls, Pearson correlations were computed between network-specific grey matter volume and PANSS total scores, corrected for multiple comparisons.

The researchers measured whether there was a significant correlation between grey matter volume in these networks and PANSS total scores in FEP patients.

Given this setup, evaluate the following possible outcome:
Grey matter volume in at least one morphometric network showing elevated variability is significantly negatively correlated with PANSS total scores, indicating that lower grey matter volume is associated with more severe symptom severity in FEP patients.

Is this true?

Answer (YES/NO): YES